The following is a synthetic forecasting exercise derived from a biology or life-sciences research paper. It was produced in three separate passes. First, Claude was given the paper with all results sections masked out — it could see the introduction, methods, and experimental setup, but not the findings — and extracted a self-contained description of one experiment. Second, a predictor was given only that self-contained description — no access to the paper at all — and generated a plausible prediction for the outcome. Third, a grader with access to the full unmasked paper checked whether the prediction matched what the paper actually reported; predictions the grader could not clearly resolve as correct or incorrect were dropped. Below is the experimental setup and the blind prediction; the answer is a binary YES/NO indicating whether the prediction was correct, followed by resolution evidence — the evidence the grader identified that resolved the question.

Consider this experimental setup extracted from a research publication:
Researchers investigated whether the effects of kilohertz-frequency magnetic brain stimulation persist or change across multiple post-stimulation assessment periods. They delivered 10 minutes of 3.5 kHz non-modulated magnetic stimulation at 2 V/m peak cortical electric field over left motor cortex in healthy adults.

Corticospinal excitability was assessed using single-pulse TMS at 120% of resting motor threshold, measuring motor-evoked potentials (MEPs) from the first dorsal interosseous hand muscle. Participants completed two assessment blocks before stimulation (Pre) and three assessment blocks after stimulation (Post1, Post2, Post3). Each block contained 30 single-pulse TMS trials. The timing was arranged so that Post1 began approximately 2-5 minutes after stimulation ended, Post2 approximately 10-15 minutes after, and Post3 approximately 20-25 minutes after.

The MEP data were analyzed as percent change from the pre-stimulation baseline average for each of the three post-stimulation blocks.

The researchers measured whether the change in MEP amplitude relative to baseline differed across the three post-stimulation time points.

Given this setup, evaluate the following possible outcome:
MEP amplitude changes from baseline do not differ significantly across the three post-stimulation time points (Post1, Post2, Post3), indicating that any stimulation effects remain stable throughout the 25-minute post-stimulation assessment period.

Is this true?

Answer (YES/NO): YES